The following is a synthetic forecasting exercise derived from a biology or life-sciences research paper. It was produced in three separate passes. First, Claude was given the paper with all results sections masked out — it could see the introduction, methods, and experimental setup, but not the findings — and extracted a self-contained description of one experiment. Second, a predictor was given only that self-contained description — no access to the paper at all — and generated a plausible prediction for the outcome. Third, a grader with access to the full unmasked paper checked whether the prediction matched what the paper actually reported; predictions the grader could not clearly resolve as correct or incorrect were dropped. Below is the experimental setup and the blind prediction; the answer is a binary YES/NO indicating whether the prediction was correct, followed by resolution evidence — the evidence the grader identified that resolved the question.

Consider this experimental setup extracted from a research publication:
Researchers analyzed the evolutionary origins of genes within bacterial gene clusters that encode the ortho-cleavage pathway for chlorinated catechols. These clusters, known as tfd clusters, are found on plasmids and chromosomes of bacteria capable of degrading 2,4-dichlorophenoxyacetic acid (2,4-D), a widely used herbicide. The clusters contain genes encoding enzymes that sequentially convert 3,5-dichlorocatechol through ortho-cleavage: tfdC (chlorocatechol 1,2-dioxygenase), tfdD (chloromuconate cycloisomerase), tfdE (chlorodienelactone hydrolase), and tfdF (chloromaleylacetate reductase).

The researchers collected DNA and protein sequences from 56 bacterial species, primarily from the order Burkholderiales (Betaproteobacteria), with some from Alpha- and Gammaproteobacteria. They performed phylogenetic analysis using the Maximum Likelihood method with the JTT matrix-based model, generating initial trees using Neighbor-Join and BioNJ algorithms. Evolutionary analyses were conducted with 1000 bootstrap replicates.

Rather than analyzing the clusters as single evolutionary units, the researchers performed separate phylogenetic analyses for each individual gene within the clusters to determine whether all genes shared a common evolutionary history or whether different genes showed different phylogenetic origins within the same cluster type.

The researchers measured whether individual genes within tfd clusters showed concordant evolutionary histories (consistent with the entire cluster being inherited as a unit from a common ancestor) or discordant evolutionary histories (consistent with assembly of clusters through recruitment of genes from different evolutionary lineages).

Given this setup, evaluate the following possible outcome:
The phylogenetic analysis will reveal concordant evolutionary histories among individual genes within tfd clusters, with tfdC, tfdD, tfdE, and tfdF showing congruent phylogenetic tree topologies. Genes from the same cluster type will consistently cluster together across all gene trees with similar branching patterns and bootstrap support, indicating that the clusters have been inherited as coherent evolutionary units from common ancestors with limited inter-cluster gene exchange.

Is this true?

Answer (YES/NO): NO